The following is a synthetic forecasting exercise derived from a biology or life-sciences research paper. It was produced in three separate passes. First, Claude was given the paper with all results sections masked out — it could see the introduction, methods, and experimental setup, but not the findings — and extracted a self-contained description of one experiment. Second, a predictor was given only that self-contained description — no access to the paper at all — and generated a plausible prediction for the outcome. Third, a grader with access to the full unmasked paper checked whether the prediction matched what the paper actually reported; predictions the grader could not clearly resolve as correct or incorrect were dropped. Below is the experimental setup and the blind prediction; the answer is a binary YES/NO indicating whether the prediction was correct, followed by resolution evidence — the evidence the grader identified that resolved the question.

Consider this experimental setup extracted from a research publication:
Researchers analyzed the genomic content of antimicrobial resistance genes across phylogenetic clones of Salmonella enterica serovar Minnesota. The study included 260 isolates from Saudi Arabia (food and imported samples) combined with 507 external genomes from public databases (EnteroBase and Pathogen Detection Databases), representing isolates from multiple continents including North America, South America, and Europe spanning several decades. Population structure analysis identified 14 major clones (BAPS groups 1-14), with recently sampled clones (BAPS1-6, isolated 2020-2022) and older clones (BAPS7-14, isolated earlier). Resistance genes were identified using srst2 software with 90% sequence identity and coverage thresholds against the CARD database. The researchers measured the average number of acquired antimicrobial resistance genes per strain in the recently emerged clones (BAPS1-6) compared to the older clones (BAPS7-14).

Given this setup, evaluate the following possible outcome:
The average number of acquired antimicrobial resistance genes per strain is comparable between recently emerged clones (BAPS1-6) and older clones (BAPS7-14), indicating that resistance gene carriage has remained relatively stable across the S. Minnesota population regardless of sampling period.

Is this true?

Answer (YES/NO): NO